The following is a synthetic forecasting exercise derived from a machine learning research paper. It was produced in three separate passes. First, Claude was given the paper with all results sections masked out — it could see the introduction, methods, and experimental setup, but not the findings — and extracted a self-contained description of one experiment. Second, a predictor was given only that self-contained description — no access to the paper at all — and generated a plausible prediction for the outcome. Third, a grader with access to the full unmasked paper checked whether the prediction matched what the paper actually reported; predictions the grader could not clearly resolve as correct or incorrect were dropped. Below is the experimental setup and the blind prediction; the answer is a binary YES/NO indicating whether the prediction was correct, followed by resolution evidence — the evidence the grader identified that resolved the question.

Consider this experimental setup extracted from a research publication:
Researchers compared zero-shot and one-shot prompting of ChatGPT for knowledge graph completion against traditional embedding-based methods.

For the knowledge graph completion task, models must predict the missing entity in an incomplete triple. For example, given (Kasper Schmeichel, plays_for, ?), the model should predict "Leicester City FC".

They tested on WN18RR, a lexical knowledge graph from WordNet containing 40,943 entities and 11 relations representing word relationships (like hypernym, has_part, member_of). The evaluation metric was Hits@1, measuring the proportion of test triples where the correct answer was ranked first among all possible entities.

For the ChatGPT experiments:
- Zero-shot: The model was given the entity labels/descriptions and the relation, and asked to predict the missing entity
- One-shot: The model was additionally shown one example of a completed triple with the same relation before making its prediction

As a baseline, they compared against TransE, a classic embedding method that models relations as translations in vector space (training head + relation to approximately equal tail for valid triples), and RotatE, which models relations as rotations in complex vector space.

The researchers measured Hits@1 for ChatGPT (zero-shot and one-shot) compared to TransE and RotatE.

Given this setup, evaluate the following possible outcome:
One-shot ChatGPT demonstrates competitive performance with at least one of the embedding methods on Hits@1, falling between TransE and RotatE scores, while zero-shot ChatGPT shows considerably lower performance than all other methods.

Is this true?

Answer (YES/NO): NO